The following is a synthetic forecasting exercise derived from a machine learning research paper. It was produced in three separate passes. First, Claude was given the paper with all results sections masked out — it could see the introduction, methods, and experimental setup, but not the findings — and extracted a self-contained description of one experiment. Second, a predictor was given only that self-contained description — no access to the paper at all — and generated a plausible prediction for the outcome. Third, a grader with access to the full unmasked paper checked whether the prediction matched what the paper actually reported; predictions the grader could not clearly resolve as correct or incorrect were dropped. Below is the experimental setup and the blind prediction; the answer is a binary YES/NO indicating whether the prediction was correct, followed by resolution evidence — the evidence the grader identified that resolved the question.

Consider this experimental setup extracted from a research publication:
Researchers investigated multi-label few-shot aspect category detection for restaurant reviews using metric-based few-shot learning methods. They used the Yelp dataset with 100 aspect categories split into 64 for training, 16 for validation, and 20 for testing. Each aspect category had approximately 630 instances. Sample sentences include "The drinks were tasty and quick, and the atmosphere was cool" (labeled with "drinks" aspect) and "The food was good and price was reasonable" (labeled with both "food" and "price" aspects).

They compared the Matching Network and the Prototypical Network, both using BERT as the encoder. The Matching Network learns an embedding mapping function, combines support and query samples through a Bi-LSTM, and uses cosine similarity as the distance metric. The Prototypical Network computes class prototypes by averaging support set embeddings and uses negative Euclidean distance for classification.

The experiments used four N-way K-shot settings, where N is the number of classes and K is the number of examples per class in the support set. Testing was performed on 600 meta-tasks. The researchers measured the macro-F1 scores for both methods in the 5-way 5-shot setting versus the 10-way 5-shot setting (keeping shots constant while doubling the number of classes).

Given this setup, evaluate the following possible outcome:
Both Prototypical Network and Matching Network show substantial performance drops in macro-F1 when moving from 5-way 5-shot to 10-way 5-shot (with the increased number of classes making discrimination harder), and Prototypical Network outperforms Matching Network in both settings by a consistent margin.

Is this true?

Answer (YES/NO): NO